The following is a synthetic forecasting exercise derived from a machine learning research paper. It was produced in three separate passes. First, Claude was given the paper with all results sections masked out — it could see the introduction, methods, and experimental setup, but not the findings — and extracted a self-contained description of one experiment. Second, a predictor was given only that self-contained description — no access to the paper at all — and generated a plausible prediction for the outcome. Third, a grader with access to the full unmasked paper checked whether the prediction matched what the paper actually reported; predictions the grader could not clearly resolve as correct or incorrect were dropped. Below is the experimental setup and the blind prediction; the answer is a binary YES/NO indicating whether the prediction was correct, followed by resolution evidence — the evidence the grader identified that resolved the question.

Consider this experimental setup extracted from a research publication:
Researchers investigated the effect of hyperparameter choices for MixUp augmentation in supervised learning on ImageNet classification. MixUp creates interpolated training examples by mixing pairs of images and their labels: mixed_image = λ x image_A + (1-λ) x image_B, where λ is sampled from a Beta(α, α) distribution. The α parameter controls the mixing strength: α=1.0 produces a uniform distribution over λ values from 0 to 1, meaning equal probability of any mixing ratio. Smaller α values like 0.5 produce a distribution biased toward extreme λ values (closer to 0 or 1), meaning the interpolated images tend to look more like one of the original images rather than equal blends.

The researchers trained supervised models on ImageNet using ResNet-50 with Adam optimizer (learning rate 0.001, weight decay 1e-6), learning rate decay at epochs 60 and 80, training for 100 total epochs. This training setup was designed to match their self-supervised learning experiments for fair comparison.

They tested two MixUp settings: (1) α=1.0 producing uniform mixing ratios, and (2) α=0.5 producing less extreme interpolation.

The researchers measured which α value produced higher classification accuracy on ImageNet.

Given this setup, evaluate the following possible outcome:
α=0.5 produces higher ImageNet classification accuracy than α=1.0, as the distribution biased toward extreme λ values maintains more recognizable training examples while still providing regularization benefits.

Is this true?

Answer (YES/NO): YES